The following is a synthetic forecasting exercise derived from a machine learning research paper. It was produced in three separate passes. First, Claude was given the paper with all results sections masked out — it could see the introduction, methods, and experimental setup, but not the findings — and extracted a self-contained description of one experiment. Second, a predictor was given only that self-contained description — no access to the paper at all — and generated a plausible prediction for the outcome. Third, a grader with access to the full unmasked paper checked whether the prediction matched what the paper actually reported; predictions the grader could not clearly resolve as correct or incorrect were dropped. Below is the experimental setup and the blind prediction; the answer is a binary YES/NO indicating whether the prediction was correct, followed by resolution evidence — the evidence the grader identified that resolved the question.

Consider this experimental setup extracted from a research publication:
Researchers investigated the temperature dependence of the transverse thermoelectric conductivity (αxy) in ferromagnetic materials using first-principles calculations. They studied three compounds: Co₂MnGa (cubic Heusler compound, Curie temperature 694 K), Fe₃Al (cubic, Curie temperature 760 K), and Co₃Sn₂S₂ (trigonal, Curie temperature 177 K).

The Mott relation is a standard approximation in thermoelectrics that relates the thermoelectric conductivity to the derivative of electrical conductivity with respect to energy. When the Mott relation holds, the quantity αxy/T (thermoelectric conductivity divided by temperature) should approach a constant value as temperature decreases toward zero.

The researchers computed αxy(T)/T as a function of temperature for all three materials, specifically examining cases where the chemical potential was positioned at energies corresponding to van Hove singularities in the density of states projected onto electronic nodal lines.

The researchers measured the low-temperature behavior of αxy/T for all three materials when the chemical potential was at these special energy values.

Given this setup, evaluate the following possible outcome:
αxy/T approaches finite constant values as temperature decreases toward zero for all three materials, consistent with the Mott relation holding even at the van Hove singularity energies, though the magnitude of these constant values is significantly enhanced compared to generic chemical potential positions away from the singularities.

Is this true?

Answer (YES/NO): NO